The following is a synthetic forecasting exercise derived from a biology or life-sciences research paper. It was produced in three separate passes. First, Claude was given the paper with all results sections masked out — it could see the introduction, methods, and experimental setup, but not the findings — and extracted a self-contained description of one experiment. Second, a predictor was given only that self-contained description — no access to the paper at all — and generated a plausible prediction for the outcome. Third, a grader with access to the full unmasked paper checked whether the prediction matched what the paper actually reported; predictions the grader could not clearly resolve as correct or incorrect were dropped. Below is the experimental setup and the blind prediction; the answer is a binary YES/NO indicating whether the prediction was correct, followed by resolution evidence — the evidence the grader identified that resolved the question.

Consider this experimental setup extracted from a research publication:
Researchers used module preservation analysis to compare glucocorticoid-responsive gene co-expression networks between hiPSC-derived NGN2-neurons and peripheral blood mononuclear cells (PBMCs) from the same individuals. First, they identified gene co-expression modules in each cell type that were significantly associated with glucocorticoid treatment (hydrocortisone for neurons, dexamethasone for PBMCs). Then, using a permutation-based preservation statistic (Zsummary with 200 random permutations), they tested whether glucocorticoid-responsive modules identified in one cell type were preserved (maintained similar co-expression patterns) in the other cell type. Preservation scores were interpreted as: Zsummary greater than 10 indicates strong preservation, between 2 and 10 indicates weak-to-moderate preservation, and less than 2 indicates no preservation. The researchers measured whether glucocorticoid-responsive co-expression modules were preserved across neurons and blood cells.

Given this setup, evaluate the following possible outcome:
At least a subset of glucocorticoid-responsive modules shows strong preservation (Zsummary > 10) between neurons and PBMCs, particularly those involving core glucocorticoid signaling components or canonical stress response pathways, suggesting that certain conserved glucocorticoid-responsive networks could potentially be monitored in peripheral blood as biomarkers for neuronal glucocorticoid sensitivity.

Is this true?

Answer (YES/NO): NO